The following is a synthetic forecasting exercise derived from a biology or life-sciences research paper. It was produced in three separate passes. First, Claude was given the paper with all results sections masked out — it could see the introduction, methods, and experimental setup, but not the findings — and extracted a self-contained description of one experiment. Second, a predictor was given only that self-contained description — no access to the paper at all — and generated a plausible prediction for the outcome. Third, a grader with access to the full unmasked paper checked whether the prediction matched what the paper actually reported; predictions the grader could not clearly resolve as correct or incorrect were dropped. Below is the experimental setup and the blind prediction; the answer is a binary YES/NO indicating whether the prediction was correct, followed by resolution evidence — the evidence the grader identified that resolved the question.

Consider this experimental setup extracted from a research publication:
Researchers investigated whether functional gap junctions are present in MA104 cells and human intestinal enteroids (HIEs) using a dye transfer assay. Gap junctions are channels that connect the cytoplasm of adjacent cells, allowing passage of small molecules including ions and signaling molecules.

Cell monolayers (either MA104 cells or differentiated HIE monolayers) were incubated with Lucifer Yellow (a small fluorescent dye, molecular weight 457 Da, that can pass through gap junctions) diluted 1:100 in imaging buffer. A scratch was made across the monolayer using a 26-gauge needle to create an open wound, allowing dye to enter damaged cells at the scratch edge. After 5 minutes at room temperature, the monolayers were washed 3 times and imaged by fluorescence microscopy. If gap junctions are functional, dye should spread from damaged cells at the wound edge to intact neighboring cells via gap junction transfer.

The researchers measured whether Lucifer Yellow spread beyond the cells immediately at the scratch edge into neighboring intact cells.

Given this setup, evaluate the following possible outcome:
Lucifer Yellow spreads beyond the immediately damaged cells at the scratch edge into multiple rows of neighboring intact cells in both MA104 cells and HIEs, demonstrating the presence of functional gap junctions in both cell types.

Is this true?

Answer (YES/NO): NO